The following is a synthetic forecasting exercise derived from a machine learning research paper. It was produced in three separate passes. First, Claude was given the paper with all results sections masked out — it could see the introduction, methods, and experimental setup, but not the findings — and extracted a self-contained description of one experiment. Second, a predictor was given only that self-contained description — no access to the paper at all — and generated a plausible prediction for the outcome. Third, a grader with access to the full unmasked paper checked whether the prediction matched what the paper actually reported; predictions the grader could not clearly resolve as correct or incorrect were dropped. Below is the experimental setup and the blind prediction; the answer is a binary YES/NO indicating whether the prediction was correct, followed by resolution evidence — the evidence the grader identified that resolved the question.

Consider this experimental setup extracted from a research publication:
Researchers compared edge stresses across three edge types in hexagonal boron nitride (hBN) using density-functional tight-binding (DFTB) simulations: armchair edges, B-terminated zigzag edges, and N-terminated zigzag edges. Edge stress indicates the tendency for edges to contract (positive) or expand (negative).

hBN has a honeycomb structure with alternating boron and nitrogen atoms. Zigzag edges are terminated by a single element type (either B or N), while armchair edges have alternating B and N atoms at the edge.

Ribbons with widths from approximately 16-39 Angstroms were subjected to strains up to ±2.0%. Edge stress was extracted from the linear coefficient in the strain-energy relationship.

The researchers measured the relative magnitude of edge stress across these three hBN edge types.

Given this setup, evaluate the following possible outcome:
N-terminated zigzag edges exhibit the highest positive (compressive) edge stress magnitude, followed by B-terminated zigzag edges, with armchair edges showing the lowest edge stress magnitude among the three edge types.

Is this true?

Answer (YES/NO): NO